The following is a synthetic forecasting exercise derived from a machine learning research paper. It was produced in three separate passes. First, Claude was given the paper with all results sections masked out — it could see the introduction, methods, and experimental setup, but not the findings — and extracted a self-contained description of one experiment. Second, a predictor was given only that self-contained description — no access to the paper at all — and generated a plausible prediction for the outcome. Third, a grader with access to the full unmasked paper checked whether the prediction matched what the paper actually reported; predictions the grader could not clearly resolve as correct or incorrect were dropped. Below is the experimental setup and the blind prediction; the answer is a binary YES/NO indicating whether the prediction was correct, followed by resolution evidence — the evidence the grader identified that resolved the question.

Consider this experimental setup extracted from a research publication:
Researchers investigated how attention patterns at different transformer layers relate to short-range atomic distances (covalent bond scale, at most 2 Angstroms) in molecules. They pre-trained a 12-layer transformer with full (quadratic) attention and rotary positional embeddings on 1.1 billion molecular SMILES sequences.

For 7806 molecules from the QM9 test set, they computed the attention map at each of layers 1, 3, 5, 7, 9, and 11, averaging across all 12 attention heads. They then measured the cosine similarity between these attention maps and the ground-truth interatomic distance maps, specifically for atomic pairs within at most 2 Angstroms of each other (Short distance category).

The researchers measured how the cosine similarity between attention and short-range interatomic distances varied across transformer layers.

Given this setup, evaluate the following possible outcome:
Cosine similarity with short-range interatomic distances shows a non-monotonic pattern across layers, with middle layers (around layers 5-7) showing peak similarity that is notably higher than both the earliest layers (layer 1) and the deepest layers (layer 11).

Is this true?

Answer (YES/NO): NO